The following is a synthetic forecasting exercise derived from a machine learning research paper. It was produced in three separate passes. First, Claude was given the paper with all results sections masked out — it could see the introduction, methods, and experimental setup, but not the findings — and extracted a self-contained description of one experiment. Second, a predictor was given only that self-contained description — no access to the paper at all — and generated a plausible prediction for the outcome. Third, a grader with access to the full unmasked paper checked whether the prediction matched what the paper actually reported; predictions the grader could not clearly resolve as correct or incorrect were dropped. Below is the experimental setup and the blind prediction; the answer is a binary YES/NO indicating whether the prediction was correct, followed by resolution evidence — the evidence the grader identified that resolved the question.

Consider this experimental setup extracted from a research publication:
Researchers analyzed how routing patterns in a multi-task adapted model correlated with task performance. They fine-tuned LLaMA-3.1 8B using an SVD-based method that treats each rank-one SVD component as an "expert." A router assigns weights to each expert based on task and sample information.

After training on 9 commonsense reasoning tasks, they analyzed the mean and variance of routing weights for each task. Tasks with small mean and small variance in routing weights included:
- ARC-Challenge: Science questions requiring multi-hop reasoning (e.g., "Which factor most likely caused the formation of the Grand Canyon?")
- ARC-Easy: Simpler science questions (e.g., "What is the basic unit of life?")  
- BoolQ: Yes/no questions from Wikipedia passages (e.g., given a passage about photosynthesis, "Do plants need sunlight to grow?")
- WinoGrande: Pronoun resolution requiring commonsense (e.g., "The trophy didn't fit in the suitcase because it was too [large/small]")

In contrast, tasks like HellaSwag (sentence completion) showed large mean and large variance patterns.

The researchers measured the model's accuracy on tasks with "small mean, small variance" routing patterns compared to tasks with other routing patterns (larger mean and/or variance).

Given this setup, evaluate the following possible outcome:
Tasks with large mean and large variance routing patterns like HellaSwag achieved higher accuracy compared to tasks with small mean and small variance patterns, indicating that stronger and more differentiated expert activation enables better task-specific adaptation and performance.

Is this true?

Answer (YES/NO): YES